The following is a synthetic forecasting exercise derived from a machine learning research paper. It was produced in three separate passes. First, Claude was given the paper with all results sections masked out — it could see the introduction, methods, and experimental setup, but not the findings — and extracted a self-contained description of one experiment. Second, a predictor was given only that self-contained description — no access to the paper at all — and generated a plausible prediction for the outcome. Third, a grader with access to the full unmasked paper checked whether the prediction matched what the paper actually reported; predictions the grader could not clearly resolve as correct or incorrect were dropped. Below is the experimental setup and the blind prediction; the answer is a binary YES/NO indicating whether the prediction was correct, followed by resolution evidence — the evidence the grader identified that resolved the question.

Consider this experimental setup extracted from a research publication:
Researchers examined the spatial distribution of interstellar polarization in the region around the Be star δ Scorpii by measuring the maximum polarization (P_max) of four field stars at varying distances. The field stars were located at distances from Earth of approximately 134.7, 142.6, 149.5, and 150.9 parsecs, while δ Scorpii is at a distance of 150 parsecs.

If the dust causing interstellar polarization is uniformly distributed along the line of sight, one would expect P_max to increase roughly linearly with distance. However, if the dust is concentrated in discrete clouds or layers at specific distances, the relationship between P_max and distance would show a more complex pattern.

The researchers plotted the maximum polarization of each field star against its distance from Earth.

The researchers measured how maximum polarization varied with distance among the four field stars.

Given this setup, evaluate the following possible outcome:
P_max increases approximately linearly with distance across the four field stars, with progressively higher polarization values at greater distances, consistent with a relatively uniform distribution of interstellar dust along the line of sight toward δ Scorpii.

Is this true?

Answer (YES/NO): NO